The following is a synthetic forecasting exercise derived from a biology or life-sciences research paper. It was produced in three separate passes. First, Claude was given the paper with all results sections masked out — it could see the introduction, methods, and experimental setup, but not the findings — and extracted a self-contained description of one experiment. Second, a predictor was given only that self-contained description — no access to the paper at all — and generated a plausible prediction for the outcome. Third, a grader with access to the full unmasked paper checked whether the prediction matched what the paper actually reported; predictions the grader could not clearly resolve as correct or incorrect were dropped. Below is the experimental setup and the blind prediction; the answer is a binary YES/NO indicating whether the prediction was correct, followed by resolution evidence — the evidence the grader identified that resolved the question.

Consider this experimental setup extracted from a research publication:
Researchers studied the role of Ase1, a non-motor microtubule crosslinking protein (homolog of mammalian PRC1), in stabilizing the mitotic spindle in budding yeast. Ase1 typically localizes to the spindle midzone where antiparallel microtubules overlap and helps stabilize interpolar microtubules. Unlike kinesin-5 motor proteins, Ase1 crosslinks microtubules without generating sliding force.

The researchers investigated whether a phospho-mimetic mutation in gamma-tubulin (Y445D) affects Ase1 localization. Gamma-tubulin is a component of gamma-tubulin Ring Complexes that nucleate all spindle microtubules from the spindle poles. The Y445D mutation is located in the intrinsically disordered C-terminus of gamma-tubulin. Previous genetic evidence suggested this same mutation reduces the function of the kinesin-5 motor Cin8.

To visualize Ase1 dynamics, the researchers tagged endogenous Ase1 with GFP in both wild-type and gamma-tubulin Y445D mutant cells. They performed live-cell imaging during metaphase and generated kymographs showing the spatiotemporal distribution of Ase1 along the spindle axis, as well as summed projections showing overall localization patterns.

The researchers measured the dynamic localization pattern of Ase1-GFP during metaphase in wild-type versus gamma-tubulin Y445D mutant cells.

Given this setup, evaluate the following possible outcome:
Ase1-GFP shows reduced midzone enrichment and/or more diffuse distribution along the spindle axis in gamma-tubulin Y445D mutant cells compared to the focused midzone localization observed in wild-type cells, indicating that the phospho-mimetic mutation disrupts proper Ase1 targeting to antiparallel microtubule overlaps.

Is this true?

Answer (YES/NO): NO